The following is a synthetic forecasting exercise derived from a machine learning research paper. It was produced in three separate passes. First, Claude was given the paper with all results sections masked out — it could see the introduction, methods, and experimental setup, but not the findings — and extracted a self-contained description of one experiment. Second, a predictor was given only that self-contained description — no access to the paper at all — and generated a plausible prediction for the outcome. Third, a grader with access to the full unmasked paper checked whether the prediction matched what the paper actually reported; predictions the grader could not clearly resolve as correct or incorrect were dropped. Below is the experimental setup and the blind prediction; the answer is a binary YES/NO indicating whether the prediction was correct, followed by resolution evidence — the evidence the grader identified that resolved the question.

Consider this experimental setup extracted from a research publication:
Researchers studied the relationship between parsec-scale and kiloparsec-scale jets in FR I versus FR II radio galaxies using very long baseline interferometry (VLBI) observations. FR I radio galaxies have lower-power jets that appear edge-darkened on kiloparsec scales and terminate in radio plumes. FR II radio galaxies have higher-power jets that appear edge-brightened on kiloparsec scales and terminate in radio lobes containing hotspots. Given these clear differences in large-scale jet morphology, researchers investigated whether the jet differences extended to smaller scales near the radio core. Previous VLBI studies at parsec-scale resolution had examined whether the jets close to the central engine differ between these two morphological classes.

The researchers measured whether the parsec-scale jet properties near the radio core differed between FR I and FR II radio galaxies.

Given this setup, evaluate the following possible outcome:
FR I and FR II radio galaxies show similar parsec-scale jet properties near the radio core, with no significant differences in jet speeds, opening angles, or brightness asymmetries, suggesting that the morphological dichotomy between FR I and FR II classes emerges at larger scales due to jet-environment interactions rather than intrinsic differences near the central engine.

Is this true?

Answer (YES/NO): YES